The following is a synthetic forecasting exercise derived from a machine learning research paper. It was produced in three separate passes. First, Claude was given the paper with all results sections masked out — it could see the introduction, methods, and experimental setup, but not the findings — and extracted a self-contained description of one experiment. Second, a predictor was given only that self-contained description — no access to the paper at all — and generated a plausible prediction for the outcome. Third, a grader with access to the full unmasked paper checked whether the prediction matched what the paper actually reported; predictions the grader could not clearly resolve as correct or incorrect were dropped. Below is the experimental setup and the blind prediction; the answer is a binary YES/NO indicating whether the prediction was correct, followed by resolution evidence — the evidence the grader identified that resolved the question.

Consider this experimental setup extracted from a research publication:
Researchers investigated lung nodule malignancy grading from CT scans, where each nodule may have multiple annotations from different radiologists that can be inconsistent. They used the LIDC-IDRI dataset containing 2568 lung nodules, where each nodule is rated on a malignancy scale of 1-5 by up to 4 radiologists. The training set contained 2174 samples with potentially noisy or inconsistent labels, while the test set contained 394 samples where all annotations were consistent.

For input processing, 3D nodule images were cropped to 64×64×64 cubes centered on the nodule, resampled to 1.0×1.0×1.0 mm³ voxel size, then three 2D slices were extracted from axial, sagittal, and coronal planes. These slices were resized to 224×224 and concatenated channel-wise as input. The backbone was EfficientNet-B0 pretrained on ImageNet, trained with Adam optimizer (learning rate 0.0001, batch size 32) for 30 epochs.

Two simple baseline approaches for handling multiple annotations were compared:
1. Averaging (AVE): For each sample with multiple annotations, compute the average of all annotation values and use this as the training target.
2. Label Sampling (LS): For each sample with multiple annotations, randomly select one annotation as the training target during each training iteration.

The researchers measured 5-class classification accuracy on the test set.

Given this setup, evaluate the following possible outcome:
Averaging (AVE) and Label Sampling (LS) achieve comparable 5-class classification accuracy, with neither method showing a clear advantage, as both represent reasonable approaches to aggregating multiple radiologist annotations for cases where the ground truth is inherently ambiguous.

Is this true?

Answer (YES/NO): NO